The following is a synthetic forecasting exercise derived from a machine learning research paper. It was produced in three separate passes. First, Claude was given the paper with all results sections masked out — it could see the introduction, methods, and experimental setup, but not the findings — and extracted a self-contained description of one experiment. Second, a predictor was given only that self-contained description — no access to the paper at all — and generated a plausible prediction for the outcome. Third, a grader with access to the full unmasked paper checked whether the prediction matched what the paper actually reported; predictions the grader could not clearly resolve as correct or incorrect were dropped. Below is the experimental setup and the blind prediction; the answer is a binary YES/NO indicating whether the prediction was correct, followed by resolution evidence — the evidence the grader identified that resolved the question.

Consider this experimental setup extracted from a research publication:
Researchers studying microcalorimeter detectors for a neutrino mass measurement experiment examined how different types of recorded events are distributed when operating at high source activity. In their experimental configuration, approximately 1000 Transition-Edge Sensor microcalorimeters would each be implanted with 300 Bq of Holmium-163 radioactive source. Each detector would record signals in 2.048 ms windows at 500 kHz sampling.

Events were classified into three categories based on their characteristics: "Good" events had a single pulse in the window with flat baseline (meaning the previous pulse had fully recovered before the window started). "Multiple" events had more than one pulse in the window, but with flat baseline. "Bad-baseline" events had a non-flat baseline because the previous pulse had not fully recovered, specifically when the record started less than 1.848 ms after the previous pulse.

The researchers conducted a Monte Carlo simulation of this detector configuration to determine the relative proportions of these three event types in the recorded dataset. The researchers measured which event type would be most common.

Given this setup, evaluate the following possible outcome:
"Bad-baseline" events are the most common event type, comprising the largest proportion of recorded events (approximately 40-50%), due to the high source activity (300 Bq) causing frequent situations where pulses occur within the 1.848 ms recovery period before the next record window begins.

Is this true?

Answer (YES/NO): NO